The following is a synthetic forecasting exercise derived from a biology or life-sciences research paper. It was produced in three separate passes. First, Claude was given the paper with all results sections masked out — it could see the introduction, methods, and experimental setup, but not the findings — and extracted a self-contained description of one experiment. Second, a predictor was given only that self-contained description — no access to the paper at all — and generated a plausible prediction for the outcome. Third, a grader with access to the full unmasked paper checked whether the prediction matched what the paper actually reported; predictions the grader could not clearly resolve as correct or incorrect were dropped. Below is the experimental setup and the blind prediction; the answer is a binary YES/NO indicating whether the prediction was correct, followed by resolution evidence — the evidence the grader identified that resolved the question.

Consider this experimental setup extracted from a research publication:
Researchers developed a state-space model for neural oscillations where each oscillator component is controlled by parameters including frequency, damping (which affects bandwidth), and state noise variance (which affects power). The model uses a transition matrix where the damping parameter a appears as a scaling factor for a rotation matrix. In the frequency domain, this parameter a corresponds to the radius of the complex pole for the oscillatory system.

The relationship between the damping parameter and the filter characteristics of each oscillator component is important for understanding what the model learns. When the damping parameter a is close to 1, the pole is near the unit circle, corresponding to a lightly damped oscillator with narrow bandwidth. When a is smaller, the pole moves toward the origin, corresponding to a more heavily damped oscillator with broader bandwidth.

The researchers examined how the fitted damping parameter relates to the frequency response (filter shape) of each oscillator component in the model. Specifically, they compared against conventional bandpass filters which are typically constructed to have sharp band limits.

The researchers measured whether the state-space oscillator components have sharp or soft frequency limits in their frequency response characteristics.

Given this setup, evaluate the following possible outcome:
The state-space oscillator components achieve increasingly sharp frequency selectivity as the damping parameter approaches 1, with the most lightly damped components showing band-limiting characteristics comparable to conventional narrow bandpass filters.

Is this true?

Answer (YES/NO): NO